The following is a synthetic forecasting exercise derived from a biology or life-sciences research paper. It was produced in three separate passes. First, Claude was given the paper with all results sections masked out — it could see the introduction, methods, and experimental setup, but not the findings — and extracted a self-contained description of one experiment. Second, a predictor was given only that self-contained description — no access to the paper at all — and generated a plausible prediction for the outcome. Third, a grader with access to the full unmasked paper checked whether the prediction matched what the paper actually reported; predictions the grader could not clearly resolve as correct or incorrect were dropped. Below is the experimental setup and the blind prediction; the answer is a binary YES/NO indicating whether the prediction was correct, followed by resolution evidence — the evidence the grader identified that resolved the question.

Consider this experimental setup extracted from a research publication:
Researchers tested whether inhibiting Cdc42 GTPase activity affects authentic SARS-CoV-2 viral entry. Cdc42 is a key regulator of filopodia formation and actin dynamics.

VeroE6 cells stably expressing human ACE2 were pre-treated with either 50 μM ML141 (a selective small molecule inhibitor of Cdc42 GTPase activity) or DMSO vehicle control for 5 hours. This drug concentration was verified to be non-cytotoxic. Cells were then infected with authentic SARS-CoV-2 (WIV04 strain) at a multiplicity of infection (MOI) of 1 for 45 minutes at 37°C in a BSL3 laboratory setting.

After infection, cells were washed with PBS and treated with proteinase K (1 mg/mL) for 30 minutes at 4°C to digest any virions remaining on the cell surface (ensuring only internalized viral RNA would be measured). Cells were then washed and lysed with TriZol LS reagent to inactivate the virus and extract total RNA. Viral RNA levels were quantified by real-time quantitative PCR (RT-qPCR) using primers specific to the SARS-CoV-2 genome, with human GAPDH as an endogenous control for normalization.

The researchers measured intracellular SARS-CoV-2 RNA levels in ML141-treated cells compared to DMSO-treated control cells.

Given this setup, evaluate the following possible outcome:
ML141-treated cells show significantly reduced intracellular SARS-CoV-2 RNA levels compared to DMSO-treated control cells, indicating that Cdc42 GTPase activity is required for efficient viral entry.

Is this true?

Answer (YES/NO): YES